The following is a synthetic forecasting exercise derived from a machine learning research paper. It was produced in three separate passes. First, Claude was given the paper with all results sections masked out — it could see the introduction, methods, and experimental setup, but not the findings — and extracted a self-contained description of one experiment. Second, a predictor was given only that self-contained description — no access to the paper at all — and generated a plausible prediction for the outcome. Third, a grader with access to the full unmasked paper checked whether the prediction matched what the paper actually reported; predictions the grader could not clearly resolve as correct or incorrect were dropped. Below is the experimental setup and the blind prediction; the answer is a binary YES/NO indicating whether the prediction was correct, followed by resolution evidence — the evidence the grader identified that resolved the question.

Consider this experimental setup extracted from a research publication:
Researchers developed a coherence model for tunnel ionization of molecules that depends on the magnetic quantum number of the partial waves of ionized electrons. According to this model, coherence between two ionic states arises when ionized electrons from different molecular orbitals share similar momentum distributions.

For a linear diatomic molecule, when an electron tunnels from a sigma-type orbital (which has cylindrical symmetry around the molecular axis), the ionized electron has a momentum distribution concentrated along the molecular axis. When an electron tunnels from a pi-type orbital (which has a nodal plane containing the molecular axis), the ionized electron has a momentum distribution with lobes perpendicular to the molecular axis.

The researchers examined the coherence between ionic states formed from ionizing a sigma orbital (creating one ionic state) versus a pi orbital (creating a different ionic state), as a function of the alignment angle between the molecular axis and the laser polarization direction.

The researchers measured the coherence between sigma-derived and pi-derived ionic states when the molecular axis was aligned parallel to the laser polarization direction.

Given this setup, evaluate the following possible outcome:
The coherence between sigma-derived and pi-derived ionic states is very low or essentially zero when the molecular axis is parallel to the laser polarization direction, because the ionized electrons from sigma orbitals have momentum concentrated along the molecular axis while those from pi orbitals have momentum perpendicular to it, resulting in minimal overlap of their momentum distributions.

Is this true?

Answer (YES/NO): YES